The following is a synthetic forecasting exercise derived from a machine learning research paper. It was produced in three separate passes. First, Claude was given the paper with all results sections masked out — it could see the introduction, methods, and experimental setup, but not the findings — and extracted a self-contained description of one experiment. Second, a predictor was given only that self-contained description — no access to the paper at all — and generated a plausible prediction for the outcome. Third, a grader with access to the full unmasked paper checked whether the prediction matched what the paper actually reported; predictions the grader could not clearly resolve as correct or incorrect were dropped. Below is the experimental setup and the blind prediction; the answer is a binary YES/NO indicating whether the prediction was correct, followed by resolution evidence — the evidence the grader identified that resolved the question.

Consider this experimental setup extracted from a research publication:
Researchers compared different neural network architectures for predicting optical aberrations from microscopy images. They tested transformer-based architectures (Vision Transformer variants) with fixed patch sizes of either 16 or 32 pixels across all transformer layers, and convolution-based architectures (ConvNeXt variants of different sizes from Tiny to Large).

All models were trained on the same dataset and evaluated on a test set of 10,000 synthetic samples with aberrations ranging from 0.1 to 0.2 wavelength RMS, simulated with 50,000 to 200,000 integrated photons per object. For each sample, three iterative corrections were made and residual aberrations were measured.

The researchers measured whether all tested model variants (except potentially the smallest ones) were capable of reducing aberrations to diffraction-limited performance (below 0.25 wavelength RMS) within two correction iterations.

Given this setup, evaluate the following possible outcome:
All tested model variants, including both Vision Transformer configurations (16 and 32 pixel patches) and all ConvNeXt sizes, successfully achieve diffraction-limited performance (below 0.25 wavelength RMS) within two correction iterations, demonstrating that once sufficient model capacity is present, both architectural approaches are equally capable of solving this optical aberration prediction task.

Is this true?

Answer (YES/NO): NO